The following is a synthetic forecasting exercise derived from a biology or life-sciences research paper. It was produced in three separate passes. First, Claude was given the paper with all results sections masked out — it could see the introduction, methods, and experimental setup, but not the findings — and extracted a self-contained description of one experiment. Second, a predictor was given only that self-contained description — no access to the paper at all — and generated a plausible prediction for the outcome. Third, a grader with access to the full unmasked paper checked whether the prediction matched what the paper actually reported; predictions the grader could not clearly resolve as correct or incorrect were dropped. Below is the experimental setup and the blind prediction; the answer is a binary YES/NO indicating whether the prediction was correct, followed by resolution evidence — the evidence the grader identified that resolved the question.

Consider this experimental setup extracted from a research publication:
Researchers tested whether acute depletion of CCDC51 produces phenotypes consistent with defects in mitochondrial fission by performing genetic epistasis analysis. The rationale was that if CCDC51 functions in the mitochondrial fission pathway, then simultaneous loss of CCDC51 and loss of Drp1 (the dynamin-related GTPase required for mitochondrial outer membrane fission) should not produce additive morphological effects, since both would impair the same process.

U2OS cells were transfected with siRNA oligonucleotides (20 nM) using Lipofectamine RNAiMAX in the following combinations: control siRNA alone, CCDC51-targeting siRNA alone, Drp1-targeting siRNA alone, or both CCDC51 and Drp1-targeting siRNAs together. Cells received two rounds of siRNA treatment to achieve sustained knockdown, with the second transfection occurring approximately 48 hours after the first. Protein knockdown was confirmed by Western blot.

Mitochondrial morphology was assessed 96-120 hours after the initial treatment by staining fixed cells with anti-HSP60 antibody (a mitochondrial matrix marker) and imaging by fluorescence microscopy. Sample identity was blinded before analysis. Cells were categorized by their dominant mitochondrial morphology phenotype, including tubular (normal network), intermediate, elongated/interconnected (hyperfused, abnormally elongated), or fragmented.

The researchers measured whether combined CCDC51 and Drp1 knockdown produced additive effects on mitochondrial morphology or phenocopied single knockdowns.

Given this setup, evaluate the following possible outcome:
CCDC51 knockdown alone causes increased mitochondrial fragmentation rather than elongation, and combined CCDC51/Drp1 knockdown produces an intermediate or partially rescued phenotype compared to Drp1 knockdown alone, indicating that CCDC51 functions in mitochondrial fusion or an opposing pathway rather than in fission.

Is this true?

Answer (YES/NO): NO